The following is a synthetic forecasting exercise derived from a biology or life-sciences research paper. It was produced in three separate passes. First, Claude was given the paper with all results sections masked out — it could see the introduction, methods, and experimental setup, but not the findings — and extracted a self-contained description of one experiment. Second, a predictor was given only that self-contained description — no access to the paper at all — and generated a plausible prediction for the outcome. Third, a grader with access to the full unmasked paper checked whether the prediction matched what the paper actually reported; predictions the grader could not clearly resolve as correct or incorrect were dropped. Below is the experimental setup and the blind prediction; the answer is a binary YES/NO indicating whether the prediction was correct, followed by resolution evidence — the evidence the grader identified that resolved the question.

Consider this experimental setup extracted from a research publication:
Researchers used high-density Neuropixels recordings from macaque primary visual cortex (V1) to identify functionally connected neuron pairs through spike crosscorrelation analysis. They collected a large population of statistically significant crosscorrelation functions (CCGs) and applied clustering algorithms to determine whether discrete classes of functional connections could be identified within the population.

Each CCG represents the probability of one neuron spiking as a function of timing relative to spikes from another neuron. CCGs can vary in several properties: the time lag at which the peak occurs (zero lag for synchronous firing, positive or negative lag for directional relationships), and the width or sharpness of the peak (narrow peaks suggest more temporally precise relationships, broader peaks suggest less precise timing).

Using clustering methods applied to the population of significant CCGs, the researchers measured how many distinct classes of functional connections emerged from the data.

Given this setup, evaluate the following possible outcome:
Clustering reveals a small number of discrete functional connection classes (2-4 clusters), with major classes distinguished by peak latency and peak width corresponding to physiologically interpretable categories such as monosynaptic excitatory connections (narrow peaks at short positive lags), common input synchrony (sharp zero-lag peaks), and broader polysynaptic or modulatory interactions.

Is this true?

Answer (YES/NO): YES